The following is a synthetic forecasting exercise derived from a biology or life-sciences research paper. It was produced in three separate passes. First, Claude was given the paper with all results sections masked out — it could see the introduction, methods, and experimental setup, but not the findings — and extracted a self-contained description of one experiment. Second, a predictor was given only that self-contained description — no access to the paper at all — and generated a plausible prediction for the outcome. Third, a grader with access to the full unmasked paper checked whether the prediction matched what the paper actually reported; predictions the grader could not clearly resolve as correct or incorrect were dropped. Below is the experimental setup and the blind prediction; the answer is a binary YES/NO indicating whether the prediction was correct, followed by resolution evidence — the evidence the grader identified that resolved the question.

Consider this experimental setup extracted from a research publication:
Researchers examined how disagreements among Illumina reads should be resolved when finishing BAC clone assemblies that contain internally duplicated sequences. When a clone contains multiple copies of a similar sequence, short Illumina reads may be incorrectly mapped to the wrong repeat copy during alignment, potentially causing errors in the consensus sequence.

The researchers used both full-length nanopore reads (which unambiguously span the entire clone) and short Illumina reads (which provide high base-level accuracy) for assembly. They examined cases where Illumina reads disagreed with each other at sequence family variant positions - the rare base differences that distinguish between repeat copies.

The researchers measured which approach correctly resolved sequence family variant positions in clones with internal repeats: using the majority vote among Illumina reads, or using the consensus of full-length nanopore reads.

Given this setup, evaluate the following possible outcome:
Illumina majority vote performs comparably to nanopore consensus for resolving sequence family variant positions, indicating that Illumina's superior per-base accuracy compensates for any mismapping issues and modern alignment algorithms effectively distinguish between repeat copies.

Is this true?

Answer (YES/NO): NO